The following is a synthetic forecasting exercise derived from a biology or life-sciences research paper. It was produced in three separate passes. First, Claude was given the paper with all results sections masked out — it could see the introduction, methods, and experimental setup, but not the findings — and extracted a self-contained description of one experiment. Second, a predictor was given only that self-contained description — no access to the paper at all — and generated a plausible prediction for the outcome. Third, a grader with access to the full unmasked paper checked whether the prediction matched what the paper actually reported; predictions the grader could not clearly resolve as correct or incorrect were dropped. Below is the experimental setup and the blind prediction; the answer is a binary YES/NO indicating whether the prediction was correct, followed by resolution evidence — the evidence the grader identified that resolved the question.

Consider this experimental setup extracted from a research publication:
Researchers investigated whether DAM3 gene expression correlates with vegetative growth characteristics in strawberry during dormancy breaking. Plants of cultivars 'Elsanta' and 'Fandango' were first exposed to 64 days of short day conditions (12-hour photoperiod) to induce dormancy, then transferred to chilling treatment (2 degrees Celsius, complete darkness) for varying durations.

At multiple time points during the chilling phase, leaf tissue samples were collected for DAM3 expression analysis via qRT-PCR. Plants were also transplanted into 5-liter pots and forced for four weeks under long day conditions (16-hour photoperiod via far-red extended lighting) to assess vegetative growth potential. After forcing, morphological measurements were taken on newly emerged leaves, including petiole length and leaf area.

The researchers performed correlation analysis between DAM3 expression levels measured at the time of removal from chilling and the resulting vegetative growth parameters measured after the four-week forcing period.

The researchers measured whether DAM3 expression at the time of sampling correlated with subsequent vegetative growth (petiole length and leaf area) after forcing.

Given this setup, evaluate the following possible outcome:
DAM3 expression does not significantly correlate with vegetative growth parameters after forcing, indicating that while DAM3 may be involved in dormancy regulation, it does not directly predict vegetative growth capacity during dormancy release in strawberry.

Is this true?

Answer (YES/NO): NO